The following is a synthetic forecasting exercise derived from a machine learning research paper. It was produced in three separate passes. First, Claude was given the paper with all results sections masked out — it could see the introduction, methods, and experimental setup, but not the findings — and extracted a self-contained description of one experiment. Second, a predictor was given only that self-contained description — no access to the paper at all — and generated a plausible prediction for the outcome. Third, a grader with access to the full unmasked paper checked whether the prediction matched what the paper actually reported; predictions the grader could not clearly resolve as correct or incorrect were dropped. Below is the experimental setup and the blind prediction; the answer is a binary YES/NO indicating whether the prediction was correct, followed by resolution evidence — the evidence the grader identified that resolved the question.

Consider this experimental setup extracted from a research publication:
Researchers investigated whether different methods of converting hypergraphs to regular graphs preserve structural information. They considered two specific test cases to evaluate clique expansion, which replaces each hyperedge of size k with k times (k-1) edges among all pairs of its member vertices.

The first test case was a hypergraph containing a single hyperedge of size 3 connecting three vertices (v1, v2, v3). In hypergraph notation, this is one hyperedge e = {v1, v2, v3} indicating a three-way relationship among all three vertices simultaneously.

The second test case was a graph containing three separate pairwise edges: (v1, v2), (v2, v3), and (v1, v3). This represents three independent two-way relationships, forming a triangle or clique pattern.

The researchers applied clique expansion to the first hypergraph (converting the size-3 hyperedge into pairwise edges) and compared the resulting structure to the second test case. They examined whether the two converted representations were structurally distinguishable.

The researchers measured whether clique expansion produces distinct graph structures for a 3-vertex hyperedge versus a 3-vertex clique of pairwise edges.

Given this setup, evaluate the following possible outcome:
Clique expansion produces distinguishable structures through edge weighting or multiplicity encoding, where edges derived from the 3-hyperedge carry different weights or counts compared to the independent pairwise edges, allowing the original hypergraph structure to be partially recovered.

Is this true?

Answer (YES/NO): NO